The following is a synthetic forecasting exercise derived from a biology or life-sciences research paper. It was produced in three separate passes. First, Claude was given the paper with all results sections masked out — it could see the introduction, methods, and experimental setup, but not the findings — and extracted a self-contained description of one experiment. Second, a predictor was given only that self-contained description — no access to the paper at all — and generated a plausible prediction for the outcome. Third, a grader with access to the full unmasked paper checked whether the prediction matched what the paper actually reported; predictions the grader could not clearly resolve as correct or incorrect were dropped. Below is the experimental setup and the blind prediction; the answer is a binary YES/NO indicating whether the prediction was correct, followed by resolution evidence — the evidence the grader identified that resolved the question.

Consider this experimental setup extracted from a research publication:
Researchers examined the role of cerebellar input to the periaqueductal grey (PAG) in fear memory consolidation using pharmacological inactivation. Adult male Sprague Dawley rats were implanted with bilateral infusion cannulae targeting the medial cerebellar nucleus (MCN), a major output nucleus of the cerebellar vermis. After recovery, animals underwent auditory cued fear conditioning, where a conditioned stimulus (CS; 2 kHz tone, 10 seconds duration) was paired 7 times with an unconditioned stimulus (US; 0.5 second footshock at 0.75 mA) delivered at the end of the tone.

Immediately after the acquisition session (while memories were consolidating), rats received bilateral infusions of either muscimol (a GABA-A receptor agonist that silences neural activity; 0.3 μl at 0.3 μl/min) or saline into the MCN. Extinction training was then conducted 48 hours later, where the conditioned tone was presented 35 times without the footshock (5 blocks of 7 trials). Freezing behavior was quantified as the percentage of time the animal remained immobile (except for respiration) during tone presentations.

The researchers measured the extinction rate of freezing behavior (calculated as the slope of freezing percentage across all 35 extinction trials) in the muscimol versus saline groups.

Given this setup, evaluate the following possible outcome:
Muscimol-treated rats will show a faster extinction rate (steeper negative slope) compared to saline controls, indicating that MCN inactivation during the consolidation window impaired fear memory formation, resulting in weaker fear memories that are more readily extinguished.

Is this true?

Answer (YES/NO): NO